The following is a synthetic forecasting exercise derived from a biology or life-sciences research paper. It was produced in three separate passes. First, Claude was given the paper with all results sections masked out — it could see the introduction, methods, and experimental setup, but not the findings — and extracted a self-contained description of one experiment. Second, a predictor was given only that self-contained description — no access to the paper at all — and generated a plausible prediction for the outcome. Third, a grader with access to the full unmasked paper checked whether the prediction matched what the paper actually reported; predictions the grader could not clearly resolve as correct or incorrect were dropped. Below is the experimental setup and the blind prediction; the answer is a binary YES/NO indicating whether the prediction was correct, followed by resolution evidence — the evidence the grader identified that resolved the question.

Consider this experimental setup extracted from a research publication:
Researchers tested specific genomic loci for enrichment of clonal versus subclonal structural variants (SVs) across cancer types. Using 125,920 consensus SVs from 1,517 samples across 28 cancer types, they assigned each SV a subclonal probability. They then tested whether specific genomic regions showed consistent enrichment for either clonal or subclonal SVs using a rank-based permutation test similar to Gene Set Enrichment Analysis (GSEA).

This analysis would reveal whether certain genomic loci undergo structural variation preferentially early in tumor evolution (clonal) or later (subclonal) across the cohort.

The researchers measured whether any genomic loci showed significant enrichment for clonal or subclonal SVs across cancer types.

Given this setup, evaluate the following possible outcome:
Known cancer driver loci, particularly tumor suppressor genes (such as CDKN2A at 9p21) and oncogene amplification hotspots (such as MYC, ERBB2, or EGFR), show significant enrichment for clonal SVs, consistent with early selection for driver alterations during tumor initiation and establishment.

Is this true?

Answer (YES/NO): NO